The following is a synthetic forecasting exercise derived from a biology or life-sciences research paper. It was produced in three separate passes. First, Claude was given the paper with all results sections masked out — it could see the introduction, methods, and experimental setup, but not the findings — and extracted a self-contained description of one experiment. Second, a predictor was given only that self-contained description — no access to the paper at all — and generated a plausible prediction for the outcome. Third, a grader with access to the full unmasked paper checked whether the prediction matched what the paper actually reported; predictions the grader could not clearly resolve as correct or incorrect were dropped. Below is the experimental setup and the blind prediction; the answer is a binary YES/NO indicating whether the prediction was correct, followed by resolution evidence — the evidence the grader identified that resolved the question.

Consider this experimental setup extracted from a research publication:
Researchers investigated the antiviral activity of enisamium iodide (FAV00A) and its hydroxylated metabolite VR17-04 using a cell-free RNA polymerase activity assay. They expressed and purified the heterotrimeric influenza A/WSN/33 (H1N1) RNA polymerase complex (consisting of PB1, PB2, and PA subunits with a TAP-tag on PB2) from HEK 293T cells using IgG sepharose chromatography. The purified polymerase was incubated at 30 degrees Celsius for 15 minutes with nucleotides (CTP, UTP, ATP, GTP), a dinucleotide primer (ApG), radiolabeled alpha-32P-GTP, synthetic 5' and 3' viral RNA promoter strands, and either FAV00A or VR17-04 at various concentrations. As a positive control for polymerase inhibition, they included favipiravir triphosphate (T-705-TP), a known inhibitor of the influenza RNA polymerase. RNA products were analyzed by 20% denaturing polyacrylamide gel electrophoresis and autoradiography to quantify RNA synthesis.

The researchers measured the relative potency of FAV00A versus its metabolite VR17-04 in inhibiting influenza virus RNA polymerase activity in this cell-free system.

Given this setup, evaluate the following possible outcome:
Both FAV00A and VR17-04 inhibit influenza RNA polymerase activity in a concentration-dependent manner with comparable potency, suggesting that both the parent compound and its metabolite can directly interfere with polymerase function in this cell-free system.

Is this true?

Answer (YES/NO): NO